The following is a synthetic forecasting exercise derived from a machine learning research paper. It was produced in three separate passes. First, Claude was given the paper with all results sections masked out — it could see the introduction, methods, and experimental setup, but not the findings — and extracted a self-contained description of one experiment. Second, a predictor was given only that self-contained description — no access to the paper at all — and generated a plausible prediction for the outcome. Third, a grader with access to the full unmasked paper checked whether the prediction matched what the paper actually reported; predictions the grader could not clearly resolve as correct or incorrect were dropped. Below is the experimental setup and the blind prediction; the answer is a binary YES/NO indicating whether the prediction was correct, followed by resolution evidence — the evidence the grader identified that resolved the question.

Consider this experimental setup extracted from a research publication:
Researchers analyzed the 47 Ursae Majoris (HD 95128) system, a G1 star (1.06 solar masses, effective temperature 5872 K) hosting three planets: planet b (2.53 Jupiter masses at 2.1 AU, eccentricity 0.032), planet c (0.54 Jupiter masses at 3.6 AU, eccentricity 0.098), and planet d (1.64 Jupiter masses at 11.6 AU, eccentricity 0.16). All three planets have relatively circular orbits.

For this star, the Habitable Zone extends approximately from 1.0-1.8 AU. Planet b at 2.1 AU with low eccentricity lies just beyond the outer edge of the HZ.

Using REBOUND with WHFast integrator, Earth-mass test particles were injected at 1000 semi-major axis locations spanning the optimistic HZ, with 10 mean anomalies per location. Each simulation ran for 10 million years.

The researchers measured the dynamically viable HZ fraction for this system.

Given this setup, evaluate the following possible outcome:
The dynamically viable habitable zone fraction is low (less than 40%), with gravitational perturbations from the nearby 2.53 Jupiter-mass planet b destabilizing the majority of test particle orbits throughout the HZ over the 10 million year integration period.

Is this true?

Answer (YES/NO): YES